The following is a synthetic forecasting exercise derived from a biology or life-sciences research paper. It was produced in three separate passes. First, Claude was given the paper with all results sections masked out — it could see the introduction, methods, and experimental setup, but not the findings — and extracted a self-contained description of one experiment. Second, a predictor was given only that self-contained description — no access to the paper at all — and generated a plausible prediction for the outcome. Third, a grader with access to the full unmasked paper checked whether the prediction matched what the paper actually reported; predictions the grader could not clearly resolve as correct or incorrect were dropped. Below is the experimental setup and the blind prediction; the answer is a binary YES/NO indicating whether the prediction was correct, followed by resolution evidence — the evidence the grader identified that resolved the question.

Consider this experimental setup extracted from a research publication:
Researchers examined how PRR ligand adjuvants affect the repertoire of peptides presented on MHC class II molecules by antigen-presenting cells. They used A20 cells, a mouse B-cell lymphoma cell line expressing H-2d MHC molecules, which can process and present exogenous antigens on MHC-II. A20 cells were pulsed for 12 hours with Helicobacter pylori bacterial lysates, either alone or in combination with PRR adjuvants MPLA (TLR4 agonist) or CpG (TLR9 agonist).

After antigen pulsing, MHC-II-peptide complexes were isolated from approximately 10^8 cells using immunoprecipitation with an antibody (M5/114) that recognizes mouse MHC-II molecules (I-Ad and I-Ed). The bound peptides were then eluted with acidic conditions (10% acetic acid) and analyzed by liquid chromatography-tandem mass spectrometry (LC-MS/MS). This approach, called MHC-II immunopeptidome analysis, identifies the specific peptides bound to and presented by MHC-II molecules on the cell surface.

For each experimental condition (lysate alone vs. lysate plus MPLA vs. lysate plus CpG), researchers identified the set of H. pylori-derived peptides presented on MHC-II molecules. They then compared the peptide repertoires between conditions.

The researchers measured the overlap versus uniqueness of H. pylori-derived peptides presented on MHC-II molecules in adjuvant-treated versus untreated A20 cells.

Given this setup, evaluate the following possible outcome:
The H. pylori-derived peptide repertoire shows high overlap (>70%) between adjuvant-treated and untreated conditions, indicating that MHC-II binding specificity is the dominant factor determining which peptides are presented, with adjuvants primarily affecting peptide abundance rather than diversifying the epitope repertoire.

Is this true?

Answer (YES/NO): NO